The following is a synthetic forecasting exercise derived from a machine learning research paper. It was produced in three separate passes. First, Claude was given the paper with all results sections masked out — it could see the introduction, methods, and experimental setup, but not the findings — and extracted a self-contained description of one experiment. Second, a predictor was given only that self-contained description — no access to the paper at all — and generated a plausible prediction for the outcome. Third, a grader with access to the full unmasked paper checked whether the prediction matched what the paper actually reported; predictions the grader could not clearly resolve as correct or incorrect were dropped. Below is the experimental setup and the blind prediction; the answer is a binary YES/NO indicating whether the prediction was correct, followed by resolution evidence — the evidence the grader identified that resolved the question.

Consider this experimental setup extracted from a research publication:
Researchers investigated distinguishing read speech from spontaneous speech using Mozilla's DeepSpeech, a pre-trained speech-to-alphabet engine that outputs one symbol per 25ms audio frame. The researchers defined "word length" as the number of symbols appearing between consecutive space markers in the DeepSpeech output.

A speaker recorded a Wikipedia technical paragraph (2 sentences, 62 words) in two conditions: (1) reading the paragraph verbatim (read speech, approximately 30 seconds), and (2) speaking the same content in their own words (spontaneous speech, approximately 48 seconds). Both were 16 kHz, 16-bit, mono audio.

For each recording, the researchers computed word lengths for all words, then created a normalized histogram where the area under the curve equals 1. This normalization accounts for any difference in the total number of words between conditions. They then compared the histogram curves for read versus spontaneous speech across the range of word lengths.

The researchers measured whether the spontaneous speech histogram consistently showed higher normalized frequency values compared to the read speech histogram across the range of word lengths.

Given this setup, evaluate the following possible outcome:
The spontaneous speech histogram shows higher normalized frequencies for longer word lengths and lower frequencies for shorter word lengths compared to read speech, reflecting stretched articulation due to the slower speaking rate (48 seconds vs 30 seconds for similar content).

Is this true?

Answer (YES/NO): NO